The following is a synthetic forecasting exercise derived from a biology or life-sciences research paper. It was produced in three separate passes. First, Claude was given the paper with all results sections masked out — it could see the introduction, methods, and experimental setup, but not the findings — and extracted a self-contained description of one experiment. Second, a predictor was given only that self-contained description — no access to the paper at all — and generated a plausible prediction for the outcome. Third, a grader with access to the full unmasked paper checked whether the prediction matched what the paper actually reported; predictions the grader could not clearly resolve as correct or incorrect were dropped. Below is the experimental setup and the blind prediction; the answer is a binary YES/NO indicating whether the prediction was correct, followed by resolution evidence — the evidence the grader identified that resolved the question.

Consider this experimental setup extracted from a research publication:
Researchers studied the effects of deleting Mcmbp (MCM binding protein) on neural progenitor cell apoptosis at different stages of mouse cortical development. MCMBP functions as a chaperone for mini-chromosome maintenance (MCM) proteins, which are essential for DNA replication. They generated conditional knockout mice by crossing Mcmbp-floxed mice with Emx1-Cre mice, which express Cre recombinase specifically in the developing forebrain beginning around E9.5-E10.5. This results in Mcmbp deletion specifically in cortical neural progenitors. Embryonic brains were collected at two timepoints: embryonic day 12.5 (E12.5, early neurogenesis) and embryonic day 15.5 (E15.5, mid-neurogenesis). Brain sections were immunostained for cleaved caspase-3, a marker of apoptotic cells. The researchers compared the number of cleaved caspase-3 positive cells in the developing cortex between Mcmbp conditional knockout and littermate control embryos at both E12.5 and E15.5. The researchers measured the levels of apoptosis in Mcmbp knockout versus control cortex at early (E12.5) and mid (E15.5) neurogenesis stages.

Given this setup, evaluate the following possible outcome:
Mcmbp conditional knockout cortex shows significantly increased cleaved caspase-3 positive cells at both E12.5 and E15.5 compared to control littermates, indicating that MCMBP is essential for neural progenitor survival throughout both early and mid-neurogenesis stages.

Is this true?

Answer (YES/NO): NO